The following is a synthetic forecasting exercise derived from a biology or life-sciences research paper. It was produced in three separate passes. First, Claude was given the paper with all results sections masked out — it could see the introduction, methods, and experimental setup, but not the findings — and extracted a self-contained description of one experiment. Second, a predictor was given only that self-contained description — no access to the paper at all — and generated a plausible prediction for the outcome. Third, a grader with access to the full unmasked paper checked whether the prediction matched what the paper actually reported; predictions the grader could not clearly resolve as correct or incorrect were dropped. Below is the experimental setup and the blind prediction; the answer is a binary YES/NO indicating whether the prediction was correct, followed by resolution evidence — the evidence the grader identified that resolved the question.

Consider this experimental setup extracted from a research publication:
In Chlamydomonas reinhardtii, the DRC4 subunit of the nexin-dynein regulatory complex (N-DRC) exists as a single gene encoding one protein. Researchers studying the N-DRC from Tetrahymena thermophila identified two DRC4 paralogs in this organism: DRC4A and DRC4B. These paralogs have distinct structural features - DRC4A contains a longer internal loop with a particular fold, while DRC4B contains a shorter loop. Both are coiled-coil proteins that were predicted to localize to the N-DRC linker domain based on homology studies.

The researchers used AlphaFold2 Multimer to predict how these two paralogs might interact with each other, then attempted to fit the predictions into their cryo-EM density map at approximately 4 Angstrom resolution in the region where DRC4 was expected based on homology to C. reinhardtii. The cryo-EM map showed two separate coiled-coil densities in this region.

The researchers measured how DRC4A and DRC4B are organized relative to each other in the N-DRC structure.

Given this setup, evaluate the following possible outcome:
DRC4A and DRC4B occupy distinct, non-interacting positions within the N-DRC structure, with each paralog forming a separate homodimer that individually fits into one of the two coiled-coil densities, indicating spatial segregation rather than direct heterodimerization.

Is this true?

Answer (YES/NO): NO